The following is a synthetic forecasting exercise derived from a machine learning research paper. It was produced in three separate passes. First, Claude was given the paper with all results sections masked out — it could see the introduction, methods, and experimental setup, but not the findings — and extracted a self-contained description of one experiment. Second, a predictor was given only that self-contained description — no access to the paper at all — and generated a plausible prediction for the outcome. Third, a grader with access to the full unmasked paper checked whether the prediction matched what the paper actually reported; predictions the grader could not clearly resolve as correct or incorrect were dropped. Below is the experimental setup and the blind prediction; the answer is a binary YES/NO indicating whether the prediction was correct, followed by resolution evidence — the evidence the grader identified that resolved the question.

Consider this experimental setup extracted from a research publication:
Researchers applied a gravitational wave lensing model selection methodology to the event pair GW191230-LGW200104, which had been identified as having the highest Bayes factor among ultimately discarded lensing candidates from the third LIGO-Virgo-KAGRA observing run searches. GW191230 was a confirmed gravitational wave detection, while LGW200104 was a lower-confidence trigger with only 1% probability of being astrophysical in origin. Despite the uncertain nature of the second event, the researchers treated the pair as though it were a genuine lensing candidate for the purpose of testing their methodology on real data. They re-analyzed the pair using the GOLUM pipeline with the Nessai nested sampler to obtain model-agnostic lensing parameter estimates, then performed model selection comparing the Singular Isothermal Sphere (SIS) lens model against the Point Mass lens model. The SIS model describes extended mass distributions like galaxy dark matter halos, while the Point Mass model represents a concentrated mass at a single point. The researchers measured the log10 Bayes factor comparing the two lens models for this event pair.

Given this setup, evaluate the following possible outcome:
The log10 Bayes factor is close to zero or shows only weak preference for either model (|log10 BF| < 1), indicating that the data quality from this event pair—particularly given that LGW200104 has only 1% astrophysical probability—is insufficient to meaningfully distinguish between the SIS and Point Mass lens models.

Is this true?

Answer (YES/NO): NO